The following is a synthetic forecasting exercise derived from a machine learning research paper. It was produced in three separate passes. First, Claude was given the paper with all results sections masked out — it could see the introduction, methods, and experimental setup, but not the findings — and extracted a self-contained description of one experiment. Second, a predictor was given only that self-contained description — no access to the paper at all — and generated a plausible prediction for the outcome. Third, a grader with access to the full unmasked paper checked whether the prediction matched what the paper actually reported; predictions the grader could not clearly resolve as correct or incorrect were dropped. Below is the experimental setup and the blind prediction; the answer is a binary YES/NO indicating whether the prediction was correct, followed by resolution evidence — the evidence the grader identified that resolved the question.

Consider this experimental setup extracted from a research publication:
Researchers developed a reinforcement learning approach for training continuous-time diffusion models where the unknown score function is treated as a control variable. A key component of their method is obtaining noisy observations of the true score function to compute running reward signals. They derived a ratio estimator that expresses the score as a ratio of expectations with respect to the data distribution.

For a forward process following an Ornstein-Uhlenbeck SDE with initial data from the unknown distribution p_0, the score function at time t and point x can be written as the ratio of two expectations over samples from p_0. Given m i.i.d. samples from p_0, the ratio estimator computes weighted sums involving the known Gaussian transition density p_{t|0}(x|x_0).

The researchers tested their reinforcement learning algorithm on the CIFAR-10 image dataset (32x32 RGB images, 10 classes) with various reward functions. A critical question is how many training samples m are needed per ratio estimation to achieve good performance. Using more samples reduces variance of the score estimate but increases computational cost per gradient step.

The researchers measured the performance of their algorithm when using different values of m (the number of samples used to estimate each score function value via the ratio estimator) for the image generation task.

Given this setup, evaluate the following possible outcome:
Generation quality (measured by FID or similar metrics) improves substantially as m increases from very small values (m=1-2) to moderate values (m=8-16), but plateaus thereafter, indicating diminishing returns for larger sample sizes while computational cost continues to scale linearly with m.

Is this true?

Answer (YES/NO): NO